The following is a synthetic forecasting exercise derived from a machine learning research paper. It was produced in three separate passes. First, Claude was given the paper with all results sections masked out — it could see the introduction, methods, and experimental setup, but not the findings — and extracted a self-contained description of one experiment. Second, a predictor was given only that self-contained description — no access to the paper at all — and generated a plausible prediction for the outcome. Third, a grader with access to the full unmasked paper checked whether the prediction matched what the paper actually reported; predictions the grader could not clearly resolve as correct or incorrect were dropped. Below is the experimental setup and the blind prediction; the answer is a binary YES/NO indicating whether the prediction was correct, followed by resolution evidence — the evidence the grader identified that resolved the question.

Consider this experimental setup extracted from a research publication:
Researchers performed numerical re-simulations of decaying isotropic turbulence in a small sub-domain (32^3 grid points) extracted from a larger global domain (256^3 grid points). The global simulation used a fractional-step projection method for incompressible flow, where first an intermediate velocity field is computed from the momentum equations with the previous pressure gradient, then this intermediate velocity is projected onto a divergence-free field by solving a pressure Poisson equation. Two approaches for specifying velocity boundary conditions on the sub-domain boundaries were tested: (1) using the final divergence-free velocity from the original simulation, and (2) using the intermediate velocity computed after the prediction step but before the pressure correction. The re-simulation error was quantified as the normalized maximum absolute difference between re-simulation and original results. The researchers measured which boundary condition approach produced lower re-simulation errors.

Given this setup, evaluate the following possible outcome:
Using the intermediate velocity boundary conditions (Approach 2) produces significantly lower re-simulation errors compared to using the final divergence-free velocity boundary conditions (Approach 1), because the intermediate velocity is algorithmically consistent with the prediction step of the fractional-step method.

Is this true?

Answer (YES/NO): YES